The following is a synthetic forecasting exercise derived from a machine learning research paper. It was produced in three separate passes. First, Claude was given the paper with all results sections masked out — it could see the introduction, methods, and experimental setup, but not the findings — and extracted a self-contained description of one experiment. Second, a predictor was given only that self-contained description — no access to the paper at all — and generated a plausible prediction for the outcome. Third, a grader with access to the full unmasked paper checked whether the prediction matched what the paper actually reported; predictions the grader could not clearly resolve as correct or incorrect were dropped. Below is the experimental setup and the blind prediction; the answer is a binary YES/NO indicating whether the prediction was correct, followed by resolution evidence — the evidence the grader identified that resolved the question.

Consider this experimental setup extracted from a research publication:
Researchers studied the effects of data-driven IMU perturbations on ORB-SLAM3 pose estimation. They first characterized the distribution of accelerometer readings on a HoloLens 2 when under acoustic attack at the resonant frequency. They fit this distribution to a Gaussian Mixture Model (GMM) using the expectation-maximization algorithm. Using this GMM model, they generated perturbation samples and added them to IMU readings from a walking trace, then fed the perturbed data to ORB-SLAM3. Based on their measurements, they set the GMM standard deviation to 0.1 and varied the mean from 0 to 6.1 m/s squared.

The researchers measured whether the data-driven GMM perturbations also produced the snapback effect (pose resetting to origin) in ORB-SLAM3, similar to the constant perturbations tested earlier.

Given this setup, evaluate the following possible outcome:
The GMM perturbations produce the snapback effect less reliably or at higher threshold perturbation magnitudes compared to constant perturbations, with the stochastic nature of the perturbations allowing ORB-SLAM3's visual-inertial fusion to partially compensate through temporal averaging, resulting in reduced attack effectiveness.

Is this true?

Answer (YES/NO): NO